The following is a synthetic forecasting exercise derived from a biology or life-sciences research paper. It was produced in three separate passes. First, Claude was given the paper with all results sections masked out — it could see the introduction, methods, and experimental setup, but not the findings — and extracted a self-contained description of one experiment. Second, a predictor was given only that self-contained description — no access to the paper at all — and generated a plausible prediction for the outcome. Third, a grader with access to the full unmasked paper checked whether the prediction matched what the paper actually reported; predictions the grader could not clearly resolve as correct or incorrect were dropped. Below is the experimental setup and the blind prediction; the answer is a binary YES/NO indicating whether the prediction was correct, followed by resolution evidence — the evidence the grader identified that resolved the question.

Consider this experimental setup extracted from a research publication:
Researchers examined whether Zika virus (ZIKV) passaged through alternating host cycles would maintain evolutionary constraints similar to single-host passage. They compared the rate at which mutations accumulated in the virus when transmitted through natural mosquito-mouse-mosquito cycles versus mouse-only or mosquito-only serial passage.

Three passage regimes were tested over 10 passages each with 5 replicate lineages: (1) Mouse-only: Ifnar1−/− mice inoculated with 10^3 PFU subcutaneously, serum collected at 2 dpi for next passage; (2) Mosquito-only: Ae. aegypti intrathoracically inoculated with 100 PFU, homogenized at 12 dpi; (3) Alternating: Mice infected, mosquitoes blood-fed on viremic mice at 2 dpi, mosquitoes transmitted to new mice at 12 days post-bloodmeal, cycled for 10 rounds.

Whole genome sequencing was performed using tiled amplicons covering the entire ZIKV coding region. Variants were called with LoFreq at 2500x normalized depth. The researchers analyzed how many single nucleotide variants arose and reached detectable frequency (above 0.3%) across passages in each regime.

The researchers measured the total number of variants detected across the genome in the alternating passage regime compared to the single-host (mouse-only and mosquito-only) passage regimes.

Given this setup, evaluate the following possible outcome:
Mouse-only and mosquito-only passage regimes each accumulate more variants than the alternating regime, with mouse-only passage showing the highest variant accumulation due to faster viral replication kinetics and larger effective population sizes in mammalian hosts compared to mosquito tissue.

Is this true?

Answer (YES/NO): NO